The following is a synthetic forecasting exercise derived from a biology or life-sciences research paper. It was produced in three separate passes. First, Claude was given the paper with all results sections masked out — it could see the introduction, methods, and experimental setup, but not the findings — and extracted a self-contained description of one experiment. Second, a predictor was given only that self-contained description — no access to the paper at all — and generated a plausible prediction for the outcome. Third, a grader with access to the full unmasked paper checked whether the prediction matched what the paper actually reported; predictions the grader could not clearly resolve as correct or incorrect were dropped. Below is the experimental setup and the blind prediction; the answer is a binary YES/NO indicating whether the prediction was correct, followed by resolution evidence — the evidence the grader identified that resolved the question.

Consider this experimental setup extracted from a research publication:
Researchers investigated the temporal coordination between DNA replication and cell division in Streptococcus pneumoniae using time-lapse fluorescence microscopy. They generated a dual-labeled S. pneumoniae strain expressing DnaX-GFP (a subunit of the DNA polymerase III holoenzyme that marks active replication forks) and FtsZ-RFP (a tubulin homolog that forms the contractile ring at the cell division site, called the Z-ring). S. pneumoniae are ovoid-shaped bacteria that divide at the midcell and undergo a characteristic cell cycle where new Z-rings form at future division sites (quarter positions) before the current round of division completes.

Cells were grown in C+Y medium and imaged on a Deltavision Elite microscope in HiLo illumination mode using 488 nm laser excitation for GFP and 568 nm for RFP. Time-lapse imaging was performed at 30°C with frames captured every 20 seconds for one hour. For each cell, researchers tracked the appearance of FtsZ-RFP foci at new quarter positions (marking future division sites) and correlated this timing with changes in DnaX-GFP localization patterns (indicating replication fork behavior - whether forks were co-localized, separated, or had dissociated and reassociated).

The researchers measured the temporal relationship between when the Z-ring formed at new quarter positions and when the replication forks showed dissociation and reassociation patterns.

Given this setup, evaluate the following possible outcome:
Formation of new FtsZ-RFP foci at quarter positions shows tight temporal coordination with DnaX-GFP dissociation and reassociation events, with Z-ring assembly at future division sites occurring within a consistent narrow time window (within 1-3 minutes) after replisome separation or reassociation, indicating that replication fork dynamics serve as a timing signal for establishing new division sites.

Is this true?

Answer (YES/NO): NO